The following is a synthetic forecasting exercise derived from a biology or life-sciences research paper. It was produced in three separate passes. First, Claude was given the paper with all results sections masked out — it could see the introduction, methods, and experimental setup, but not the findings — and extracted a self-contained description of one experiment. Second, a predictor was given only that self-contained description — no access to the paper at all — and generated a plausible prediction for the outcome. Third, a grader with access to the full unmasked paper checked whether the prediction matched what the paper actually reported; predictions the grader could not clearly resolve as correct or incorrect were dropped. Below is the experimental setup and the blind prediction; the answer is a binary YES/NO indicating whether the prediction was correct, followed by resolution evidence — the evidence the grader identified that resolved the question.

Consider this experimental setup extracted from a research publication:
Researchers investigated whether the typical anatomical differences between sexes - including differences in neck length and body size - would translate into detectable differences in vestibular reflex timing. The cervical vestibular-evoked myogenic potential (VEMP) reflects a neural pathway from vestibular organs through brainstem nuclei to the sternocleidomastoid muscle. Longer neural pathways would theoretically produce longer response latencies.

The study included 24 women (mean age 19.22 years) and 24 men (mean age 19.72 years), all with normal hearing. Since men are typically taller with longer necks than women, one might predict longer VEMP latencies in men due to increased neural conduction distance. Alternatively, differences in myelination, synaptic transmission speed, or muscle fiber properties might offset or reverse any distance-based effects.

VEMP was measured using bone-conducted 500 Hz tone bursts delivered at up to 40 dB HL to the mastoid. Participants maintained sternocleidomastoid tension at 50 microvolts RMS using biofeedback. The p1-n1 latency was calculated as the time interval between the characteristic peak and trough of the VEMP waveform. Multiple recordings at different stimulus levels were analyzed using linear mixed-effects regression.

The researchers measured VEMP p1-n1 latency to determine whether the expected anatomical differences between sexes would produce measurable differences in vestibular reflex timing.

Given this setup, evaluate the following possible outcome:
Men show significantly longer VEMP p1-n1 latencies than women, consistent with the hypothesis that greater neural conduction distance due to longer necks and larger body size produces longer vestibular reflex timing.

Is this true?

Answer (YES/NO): YES